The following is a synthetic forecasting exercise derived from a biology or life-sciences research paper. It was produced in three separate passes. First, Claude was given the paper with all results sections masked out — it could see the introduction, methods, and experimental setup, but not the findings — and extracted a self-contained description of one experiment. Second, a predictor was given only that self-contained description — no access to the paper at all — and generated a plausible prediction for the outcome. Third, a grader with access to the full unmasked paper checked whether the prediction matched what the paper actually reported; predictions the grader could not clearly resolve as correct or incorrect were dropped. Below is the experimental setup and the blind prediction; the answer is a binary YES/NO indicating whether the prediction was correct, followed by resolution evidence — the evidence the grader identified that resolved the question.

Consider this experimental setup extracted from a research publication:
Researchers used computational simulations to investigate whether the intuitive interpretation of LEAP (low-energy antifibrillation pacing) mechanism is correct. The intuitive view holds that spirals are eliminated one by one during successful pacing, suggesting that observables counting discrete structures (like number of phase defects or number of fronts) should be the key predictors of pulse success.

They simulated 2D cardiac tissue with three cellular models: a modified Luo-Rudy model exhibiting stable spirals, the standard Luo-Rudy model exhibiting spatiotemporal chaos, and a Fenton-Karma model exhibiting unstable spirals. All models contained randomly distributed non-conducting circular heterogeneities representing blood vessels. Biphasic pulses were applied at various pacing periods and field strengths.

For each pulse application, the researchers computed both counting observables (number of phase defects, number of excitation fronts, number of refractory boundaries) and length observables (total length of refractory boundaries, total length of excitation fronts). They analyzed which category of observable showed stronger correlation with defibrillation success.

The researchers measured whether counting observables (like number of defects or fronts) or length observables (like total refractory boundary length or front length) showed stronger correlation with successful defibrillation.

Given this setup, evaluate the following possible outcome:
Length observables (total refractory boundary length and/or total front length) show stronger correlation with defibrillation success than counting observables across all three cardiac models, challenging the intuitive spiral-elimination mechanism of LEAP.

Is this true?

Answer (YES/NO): YES